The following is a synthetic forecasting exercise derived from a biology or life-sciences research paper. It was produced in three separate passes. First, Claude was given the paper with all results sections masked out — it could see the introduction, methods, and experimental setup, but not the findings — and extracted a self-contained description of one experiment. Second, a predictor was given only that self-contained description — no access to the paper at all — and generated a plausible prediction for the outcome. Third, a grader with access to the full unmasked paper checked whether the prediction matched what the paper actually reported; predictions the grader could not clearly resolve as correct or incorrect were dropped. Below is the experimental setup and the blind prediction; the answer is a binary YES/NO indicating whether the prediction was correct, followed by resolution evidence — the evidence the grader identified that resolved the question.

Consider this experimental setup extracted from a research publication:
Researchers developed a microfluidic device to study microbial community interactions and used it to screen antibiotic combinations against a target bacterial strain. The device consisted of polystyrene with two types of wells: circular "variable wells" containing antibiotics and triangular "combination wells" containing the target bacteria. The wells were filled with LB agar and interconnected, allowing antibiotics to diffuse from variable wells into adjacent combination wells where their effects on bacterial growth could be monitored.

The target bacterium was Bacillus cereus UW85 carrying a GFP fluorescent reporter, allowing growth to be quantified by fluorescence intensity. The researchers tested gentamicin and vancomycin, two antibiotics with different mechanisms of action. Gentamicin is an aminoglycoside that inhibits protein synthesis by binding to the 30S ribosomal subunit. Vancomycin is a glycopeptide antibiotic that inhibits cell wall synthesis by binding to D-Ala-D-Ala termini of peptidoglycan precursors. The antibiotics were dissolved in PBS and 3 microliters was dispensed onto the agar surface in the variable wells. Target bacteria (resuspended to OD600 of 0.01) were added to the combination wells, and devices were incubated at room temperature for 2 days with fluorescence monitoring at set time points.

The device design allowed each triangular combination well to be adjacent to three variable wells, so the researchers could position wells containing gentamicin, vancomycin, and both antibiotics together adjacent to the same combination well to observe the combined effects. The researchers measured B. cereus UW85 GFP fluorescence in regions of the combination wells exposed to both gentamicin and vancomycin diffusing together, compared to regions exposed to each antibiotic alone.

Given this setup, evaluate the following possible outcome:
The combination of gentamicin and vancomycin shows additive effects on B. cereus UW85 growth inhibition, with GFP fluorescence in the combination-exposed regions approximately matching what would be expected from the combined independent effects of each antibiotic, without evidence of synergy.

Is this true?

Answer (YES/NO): NO